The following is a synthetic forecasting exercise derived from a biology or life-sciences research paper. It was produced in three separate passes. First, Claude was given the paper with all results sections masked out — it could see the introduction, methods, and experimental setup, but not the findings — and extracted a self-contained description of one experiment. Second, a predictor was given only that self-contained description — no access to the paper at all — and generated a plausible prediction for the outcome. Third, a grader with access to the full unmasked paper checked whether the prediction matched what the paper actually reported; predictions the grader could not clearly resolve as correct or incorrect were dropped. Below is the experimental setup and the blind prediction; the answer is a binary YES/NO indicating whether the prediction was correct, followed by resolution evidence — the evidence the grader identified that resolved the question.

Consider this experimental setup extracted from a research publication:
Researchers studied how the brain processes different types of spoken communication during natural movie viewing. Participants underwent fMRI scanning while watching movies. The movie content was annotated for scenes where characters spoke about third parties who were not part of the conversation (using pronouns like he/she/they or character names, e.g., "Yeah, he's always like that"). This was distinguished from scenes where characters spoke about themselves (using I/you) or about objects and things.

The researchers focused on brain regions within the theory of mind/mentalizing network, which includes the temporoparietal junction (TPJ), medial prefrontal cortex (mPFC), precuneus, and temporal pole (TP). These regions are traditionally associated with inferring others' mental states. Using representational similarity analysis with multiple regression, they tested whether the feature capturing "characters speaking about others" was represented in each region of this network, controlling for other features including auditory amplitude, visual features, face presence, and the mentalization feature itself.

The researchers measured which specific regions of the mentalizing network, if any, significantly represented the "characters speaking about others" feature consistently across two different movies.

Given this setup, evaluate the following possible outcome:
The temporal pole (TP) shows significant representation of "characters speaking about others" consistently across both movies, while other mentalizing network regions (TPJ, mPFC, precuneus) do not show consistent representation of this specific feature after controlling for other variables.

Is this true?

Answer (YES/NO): NO